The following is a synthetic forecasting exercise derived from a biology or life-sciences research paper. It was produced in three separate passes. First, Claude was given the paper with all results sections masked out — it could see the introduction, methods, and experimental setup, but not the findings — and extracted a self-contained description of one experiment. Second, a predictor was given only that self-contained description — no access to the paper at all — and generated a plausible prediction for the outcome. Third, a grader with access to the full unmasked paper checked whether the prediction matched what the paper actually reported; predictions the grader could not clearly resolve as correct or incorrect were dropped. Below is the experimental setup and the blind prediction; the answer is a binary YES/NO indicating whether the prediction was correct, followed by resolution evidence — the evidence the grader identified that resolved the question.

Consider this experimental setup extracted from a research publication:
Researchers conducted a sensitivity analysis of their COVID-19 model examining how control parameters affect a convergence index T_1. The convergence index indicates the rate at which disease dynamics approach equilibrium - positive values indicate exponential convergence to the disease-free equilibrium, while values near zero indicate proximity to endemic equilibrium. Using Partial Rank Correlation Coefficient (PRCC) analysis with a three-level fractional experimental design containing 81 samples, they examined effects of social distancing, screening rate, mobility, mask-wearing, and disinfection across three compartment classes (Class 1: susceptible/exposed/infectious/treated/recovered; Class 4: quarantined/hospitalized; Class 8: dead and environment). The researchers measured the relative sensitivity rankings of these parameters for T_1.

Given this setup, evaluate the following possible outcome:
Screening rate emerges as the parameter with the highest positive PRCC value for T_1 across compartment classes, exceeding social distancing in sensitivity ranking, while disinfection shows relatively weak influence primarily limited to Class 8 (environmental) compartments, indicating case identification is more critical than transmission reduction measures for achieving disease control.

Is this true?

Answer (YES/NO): NO